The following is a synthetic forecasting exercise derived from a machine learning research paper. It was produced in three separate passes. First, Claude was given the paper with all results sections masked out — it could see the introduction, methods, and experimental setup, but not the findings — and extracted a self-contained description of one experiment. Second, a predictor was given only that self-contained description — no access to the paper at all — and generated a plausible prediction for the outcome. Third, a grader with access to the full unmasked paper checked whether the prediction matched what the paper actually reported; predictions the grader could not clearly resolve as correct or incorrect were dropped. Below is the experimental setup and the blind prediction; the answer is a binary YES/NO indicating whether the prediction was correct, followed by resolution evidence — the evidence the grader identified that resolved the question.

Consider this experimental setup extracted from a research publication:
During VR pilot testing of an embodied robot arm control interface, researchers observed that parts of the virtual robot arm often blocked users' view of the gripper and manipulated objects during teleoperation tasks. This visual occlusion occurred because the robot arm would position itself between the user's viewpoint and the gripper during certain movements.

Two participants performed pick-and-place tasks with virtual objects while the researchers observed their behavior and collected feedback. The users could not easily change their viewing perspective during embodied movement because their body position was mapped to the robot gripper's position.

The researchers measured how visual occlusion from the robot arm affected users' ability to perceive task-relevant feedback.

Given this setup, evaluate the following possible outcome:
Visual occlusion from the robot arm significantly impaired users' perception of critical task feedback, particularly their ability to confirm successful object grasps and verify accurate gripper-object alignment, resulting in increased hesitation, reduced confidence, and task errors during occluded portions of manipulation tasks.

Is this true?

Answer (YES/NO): NO